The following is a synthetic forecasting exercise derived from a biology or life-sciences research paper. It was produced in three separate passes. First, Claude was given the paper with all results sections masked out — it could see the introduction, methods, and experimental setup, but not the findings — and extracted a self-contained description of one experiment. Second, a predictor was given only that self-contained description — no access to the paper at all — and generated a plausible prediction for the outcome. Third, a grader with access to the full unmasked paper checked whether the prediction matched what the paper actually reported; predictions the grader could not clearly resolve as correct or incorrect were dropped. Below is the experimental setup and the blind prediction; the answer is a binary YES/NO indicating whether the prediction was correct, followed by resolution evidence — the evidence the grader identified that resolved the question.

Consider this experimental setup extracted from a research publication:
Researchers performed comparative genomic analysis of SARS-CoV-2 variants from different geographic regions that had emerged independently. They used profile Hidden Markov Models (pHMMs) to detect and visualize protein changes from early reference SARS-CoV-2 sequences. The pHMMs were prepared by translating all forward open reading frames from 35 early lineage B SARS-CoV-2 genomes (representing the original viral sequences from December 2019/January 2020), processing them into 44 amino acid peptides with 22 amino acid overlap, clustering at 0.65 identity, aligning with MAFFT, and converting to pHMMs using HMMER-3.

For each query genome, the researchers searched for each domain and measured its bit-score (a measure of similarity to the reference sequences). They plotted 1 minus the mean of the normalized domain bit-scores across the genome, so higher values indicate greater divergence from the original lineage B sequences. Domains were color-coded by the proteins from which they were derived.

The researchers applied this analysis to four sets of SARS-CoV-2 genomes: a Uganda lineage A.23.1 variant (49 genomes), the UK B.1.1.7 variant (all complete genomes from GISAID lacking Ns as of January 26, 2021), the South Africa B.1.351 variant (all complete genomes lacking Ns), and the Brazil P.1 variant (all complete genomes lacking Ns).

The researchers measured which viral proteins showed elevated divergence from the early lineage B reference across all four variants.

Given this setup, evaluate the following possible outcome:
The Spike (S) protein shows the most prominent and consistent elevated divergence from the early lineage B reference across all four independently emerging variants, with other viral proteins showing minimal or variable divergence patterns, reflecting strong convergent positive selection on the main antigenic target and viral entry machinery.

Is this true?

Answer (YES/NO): NO